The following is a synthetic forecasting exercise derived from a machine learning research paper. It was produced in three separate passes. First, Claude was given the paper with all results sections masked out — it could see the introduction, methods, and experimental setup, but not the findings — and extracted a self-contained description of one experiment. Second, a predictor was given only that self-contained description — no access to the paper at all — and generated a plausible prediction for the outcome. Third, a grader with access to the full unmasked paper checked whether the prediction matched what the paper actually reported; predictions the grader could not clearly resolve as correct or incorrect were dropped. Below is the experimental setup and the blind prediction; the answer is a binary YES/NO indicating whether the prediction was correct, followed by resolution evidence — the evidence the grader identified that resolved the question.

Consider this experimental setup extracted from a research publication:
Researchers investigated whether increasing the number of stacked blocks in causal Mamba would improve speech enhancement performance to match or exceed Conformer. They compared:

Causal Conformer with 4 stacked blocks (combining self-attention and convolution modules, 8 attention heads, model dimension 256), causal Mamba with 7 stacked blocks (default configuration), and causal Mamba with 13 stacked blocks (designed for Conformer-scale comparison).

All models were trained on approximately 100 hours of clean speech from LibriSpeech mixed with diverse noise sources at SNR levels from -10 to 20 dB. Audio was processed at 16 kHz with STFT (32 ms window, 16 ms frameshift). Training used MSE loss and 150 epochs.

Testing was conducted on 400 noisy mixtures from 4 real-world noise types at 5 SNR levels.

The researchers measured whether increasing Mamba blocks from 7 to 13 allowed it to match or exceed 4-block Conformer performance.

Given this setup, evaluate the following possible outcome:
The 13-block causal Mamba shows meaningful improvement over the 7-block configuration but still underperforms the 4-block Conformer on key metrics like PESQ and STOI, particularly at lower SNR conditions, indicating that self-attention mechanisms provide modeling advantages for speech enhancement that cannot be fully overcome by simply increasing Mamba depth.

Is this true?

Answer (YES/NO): NO